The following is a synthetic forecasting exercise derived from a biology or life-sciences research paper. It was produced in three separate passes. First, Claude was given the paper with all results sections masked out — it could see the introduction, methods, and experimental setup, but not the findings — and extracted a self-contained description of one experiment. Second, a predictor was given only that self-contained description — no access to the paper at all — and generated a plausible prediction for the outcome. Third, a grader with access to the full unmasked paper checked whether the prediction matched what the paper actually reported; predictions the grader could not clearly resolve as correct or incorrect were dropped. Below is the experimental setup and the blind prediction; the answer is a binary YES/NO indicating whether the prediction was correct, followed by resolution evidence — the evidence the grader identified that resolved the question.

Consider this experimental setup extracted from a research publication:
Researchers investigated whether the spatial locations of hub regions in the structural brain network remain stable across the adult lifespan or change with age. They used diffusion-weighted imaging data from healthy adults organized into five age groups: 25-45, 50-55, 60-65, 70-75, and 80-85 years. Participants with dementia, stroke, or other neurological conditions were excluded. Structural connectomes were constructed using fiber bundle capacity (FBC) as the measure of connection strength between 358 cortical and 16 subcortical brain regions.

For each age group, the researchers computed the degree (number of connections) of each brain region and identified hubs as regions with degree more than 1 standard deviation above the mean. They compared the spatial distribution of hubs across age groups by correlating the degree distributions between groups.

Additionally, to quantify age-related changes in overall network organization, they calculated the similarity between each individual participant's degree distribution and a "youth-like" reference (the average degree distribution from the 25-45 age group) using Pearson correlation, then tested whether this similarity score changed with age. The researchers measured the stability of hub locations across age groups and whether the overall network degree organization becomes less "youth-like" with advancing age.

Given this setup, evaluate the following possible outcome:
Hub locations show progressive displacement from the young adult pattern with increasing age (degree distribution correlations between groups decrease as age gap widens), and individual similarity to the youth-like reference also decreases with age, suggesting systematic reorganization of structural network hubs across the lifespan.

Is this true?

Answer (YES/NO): NO